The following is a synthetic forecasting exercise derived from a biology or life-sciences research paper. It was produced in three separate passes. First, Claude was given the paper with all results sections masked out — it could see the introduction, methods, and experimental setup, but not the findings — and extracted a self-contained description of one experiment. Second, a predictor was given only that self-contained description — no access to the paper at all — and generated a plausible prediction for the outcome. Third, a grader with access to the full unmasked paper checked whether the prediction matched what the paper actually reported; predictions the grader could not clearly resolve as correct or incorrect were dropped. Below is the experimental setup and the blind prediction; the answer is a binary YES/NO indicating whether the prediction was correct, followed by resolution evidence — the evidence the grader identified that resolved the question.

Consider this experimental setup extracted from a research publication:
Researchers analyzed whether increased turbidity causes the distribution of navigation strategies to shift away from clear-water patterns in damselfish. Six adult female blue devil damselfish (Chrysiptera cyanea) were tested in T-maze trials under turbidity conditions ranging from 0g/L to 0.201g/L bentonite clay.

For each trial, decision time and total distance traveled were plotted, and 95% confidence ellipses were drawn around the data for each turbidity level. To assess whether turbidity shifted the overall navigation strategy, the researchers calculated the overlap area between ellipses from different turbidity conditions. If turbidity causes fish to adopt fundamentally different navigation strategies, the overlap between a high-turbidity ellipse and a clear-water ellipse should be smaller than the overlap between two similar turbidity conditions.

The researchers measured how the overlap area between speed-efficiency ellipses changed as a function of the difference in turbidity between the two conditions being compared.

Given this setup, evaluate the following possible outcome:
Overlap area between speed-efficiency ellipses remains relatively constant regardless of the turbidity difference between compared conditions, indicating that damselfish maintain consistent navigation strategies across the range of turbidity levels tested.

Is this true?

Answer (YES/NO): YES